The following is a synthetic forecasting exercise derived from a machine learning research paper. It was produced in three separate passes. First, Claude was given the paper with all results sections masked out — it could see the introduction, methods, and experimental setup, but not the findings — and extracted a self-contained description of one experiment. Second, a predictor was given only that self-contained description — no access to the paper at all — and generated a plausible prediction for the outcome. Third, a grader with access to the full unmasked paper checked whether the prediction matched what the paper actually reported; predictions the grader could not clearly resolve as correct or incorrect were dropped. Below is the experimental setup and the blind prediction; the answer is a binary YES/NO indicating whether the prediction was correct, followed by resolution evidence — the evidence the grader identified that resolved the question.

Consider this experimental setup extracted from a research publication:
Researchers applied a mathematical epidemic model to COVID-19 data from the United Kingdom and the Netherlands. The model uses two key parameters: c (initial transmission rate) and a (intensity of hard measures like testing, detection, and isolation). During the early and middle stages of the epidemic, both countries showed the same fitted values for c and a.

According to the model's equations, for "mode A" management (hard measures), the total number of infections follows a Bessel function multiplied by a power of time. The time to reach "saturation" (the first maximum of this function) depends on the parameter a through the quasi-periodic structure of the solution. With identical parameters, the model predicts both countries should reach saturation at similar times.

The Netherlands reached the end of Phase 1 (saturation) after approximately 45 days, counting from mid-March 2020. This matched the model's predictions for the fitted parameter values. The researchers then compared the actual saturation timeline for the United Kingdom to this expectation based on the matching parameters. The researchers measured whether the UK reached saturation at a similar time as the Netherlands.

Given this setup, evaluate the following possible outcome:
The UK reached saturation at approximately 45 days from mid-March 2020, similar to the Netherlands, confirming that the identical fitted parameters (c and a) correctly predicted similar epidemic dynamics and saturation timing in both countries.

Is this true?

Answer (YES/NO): NO